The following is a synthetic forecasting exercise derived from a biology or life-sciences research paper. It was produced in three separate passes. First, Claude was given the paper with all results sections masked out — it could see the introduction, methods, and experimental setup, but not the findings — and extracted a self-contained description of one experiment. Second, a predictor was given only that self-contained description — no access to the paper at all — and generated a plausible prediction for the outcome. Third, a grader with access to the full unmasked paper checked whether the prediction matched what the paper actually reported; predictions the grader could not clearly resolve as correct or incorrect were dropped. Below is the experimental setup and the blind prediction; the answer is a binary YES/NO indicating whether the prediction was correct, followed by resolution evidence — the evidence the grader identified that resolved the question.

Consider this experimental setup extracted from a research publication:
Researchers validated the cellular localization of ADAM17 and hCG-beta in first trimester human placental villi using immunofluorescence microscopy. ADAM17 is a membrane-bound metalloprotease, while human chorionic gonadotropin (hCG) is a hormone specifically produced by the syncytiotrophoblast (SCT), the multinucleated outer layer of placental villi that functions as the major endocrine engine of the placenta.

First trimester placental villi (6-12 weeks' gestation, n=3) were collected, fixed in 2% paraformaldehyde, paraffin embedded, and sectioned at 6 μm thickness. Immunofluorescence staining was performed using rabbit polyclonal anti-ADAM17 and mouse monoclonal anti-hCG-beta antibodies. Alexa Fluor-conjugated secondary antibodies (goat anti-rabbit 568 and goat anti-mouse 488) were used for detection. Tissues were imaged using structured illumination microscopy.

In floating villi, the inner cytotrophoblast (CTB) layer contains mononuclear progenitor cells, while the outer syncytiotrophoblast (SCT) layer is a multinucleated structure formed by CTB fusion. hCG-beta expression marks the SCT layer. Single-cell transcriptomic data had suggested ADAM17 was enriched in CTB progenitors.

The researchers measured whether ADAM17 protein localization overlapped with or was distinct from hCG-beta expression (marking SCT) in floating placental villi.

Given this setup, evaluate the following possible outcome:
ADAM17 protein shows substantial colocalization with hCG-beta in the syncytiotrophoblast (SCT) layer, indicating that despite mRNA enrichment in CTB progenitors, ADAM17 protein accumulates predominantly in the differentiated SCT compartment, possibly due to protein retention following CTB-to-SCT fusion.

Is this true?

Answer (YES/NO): NO